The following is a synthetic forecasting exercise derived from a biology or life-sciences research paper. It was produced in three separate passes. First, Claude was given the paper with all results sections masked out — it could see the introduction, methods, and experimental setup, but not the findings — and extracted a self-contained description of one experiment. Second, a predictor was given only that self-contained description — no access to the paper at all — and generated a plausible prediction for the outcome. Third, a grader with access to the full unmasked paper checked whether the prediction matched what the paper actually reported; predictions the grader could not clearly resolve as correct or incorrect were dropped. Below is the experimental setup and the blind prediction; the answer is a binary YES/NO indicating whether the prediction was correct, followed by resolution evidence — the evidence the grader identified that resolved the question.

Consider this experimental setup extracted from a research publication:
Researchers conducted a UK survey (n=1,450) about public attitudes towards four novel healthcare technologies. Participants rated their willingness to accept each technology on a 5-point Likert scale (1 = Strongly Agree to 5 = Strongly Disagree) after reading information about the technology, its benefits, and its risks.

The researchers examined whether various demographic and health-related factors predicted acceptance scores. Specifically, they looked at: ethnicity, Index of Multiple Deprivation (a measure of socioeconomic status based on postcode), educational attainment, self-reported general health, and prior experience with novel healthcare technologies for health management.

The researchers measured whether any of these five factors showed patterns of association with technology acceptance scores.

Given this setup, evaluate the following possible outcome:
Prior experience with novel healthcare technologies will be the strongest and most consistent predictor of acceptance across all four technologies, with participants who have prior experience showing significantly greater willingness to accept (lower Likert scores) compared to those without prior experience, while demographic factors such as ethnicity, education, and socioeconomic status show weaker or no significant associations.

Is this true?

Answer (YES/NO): NO